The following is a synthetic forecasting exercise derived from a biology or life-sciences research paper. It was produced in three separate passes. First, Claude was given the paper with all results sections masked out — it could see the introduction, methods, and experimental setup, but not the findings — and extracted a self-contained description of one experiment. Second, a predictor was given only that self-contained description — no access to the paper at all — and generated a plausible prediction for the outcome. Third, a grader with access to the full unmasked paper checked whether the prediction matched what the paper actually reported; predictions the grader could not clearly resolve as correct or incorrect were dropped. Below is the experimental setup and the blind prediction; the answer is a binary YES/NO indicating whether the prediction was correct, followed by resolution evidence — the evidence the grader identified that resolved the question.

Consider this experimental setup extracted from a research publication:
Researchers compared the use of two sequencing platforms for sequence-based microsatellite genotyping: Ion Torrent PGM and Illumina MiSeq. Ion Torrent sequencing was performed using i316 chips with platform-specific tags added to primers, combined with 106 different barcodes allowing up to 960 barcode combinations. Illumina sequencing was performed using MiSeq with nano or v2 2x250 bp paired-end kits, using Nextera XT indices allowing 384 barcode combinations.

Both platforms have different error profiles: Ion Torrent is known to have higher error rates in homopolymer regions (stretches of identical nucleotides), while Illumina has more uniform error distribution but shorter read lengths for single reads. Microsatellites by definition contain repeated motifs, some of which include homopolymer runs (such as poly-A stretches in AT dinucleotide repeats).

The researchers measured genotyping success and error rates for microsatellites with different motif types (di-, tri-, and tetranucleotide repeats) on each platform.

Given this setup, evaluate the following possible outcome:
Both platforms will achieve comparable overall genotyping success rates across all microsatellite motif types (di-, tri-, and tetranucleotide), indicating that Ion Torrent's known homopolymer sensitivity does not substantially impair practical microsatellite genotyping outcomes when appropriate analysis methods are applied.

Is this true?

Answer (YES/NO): NO